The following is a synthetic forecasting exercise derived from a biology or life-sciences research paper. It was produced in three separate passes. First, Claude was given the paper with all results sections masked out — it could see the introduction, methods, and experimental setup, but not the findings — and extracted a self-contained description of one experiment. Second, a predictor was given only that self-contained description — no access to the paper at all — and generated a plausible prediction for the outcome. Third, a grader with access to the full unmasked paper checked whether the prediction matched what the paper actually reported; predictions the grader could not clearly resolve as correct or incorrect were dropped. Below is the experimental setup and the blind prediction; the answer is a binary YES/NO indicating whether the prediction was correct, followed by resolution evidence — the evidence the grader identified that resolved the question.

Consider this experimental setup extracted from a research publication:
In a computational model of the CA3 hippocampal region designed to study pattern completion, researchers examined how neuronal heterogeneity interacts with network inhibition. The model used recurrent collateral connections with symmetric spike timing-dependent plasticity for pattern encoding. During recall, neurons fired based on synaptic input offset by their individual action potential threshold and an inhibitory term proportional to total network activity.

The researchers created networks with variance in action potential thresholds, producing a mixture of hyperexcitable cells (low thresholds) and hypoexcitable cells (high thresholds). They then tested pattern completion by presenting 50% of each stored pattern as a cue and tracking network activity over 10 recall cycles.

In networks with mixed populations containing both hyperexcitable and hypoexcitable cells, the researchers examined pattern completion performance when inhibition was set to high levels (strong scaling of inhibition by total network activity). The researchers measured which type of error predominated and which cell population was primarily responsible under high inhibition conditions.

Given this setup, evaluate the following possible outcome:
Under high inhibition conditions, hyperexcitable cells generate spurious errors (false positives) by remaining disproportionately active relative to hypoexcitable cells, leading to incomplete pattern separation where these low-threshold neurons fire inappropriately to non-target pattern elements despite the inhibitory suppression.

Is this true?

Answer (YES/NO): NO